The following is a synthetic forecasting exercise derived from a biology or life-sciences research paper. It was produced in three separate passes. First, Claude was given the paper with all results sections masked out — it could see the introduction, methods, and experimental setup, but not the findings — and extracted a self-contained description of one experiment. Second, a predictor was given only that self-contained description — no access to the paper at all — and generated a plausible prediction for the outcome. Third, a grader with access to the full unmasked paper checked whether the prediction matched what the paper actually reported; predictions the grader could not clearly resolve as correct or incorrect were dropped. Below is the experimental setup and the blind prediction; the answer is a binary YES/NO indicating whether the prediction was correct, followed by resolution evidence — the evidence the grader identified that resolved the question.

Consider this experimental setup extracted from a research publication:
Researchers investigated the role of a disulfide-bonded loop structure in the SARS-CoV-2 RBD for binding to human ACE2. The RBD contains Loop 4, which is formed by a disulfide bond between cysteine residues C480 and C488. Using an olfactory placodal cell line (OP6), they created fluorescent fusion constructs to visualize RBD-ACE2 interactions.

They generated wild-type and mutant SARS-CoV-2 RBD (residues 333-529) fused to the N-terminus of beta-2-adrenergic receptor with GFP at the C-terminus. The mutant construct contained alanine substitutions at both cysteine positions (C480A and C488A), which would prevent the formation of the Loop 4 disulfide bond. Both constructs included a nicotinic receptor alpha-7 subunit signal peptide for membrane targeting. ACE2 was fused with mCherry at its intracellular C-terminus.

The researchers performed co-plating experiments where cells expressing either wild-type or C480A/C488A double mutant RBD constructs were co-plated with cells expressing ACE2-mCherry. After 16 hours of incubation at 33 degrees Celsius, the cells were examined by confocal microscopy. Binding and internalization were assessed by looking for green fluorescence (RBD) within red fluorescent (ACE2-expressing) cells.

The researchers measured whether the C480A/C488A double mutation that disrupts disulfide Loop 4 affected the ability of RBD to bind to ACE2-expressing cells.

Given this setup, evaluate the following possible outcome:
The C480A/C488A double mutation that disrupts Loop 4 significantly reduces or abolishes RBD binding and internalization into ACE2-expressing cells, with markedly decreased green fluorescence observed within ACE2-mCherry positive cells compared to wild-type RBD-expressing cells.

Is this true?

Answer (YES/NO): YES